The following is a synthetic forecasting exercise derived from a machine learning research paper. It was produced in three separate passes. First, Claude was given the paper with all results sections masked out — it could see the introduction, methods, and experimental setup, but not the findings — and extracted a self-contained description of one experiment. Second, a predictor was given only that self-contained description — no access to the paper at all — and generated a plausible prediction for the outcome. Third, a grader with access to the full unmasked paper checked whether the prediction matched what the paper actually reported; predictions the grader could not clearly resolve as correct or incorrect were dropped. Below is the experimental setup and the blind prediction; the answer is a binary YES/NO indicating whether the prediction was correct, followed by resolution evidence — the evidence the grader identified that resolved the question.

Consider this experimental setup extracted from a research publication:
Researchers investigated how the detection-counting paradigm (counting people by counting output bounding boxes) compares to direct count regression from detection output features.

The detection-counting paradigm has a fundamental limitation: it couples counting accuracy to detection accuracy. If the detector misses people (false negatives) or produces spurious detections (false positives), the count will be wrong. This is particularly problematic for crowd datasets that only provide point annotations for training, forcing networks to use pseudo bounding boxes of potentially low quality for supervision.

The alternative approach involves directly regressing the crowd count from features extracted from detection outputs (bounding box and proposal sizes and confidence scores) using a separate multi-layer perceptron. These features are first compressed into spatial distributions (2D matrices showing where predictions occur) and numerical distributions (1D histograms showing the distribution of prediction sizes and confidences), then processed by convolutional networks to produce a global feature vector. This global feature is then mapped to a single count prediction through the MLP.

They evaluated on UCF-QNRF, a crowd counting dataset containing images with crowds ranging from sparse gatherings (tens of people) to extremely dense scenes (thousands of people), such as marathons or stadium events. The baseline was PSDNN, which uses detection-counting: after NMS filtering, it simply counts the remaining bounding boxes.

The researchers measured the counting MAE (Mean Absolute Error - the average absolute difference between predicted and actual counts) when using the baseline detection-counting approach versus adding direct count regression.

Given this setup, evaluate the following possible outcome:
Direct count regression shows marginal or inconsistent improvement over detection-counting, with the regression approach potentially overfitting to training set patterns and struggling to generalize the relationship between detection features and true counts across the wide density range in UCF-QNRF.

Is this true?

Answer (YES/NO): NO